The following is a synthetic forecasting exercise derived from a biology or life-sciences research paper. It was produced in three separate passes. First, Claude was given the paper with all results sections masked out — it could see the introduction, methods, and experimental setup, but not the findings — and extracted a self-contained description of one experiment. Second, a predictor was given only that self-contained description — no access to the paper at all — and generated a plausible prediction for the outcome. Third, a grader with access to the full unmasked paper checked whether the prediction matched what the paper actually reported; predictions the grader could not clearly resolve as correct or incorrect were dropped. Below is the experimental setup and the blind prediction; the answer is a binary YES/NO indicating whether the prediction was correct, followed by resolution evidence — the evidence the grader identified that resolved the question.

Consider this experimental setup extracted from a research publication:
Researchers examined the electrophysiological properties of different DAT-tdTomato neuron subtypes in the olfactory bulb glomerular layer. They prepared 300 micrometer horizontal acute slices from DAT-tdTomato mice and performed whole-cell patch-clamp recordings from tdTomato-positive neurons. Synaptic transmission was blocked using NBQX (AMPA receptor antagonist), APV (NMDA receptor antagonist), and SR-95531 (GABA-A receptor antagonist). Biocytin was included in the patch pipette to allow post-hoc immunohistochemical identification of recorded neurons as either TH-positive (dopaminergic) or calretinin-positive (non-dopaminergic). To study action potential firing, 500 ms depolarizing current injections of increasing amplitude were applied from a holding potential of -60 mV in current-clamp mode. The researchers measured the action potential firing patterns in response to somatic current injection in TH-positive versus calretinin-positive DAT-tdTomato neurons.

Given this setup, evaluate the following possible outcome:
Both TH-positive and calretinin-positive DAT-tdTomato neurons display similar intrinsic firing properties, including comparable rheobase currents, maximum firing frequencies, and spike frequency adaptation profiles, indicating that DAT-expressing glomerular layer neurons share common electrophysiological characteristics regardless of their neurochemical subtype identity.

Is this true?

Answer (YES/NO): NO